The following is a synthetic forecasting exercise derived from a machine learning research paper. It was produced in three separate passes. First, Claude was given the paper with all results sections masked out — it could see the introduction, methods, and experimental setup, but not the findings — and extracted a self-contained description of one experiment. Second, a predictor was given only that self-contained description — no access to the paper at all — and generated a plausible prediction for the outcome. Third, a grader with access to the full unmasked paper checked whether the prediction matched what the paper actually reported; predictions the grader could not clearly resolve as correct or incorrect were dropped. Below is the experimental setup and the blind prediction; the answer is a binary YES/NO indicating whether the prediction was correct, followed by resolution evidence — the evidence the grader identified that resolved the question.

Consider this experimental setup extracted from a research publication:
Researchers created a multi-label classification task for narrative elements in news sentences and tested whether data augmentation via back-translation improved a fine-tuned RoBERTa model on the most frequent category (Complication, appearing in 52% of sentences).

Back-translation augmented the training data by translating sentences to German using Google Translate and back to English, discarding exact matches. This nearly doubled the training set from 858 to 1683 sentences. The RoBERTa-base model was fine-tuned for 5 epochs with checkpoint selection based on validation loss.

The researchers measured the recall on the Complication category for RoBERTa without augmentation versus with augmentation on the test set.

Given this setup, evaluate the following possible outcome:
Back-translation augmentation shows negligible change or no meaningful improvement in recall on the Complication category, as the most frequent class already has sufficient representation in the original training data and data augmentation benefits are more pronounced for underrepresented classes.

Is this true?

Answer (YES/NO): NO